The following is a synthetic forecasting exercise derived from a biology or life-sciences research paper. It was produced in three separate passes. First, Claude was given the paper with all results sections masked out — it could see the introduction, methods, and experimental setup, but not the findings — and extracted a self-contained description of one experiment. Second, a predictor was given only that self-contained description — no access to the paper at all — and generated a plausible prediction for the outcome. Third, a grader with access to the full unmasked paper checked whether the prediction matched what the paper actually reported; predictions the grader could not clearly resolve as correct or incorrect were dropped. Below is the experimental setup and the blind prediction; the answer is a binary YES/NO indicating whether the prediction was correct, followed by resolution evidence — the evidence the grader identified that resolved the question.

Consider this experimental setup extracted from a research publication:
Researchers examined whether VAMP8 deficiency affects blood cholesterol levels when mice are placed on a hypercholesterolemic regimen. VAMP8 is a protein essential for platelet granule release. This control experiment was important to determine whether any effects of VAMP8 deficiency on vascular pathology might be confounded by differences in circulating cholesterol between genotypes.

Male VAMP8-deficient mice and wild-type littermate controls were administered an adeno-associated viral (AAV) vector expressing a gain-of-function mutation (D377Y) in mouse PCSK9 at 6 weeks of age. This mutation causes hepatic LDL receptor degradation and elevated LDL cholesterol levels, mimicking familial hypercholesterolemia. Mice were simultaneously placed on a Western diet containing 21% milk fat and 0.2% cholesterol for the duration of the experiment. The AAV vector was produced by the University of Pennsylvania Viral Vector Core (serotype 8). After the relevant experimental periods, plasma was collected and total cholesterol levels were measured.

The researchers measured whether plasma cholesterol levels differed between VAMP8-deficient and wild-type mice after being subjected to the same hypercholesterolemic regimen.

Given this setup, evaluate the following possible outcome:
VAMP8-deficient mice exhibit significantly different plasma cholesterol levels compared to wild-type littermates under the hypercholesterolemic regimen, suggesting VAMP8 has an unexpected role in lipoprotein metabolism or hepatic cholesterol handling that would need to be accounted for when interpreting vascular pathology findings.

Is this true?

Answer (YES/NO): NO